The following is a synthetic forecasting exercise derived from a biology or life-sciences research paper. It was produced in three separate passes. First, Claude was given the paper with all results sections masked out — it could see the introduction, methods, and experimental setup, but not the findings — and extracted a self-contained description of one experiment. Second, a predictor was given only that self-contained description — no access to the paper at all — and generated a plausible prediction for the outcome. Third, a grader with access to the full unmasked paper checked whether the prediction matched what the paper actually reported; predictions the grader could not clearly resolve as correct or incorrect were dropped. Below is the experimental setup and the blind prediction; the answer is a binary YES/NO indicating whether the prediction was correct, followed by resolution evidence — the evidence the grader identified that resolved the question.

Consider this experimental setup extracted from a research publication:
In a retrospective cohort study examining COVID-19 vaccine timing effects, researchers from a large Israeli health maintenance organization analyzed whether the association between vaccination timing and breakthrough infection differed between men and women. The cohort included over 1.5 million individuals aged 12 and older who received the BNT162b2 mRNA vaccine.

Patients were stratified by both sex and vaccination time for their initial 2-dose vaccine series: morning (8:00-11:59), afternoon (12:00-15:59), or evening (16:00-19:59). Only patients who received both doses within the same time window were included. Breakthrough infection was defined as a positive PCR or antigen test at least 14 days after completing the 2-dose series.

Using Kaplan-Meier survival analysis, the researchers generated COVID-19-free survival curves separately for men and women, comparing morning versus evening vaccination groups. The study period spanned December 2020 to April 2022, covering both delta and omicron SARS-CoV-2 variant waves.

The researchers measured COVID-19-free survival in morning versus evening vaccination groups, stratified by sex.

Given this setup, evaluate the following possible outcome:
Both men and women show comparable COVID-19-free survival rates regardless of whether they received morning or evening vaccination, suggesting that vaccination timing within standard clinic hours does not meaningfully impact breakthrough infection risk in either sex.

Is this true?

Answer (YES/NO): NO